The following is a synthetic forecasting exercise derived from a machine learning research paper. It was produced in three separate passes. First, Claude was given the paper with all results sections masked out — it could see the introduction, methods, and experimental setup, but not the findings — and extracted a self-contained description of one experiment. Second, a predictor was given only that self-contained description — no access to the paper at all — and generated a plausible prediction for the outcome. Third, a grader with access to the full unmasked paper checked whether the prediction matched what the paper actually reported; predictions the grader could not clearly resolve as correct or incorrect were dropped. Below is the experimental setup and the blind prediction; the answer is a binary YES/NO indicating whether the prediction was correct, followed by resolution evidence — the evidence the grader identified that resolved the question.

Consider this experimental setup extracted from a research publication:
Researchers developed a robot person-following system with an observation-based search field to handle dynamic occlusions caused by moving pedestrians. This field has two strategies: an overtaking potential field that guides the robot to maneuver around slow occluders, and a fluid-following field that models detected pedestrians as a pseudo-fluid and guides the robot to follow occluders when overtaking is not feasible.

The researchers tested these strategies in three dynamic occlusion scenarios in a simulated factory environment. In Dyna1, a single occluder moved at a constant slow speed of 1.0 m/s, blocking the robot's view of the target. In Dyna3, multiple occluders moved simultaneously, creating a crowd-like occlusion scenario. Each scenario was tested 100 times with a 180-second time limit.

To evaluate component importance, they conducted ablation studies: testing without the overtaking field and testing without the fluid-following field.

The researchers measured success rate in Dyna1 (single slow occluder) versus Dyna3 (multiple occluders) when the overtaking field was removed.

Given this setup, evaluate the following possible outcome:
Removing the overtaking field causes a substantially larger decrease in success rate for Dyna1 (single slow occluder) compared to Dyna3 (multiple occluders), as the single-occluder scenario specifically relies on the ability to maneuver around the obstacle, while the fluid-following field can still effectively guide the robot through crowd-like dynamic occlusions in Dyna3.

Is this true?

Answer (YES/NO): YES